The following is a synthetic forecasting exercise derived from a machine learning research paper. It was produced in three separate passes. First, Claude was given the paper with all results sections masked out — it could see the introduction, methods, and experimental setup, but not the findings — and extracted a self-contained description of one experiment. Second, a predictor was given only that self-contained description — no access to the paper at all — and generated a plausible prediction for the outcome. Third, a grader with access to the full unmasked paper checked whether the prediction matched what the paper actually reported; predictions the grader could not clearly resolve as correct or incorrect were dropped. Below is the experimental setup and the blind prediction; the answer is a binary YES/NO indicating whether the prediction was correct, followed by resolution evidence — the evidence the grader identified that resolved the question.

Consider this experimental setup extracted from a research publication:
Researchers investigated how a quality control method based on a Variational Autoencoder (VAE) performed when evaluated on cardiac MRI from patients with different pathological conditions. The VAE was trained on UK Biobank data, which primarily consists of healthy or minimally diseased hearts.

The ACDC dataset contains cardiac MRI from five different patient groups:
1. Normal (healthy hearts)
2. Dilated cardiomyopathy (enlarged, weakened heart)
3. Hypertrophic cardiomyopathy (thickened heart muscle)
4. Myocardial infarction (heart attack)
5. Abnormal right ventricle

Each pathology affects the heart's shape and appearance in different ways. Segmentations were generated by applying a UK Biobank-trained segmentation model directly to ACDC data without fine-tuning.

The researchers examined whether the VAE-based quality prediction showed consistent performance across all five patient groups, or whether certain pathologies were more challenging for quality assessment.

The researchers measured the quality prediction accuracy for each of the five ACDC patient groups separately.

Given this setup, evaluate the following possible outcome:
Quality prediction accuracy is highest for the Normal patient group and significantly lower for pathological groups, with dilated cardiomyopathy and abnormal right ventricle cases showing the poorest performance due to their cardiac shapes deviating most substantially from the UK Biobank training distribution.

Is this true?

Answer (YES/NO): NO